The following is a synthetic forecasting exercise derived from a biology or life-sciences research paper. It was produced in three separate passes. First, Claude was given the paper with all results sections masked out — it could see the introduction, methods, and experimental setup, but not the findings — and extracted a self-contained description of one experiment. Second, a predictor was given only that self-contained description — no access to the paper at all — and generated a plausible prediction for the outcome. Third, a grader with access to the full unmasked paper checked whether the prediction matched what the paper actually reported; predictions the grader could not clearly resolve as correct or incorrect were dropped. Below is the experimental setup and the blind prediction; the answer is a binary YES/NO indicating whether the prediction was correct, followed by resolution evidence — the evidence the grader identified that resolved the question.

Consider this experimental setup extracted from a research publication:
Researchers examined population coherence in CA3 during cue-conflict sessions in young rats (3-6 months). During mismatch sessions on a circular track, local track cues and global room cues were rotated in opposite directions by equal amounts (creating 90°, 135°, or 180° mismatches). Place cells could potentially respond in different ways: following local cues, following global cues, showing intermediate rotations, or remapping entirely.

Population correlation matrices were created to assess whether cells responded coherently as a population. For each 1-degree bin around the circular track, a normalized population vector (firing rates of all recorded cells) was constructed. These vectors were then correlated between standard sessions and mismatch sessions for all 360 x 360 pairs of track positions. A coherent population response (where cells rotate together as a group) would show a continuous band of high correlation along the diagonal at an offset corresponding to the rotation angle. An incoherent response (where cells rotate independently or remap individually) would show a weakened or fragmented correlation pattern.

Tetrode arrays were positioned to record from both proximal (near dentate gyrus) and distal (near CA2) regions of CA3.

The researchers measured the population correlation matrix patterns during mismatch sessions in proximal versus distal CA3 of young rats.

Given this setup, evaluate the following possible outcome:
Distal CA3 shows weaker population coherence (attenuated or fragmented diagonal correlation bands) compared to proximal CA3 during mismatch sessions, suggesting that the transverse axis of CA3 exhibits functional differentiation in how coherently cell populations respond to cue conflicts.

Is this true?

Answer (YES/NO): NO